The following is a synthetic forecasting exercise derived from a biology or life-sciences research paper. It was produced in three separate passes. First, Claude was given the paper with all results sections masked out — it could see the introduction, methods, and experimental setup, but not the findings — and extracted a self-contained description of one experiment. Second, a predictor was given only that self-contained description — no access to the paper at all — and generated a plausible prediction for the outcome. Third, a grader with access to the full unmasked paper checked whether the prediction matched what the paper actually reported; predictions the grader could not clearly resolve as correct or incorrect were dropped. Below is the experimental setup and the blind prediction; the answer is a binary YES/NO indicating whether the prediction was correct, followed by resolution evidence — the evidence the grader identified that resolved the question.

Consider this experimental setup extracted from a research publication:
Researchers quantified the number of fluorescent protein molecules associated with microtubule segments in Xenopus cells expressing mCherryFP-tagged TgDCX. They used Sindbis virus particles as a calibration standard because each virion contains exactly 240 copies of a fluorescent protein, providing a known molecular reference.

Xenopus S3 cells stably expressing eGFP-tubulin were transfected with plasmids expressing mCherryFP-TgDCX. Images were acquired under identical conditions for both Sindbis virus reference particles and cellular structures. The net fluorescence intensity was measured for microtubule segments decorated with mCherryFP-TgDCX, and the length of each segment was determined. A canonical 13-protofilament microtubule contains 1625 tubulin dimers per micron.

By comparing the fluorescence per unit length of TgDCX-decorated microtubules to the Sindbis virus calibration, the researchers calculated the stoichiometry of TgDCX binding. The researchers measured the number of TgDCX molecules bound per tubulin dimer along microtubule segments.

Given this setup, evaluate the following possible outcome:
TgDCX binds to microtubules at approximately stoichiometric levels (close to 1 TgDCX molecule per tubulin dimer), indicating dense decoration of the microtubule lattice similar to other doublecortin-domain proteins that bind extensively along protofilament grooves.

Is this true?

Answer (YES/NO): YES